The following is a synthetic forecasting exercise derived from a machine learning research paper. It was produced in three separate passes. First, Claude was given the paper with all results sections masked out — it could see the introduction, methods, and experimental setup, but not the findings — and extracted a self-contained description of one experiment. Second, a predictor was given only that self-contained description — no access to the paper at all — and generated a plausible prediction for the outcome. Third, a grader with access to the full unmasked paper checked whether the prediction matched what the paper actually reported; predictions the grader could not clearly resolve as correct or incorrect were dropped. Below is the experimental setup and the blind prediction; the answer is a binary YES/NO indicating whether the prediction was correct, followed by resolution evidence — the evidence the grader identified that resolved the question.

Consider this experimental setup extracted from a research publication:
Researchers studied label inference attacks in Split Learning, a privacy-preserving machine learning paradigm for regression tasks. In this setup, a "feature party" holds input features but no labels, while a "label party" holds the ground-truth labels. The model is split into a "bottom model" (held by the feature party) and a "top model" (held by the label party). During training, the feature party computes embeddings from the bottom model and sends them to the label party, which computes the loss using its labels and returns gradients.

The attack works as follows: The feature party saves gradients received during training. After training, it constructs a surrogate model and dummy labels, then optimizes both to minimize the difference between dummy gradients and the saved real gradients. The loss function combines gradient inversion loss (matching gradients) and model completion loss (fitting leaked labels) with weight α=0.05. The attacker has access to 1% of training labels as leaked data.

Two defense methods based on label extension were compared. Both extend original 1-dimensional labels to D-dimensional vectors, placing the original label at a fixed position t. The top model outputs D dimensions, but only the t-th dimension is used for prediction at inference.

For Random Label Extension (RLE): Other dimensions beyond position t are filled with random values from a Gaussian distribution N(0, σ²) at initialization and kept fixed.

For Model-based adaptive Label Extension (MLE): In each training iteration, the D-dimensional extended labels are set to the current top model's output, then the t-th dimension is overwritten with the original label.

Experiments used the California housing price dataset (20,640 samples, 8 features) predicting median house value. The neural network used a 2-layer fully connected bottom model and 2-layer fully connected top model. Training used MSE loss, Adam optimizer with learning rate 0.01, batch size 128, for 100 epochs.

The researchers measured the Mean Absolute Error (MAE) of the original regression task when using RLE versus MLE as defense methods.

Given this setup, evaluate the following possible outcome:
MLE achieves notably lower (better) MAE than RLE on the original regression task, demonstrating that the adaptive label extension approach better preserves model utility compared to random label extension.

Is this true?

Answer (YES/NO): YES